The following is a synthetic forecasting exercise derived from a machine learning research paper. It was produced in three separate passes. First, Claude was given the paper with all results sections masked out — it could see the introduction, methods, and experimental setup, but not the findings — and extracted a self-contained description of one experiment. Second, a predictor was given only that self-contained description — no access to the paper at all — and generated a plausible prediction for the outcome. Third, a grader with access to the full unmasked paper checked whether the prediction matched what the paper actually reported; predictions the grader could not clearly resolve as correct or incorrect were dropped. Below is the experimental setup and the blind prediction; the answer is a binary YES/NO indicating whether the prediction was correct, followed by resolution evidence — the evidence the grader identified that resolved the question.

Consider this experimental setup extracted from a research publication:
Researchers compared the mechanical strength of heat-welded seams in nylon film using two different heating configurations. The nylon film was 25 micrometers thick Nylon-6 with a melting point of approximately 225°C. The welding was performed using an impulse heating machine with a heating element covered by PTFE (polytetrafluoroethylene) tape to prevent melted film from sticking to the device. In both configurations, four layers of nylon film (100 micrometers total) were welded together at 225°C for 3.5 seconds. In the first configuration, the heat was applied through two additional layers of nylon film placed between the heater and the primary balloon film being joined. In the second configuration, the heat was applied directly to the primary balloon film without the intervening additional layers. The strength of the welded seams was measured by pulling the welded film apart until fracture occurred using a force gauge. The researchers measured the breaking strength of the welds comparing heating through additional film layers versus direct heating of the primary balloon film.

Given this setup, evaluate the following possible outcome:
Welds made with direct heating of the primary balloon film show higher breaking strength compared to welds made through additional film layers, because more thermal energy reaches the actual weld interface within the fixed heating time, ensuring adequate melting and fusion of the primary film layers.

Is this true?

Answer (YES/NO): NO